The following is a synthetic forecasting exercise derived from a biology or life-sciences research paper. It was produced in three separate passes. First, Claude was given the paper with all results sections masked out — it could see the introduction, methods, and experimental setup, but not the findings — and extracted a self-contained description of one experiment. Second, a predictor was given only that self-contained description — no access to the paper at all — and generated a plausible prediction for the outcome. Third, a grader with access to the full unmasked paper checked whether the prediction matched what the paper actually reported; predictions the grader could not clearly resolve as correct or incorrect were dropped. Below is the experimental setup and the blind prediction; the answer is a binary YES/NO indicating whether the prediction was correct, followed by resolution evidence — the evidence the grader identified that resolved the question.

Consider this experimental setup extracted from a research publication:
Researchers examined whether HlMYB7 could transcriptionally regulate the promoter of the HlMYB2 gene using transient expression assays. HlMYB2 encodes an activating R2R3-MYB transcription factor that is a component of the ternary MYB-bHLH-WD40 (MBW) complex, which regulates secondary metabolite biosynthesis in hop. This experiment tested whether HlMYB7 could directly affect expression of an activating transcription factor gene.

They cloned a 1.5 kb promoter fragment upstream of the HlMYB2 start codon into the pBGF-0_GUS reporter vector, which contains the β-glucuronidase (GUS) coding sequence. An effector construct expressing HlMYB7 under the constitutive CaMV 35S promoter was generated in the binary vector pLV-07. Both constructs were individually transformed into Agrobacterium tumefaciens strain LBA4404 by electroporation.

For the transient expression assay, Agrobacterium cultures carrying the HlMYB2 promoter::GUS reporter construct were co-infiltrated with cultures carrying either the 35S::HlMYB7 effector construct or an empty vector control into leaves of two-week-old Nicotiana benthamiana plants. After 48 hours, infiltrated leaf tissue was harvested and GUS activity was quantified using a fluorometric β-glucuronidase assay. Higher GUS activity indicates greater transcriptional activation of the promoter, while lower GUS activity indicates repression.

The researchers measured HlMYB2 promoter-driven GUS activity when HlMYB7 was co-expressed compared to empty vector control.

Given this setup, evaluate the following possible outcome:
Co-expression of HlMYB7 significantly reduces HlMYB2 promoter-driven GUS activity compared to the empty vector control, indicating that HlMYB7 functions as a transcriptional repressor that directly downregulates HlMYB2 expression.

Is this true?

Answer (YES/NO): YES